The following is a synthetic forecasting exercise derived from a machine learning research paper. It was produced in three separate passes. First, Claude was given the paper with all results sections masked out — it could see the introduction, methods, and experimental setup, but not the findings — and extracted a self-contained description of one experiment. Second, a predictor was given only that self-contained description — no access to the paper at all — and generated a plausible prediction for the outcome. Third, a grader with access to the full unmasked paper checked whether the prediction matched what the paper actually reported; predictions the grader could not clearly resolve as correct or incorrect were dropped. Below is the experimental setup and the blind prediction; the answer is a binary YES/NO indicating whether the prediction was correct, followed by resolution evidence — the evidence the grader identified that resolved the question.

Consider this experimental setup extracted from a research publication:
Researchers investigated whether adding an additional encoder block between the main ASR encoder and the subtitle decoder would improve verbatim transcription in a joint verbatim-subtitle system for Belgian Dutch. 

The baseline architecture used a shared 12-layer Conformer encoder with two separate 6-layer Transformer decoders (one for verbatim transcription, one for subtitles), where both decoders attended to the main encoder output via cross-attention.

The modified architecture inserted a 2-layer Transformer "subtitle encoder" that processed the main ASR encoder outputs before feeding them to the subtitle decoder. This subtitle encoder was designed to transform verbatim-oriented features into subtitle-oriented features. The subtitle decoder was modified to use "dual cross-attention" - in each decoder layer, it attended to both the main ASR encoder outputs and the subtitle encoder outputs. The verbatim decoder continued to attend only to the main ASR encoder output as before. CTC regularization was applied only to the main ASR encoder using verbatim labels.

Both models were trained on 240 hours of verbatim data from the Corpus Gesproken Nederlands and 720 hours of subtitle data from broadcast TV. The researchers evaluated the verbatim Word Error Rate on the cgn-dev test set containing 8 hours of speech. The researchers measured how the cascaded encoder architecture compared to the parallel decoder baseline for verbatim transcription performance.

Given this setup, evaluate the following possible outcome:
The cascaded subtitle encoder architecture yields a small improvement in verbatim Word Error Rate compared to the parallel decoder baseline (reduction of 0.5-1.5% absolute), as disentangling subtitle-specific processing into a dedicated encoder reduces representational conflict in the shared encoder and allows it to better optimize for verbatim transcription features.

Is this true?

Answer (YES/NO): YES